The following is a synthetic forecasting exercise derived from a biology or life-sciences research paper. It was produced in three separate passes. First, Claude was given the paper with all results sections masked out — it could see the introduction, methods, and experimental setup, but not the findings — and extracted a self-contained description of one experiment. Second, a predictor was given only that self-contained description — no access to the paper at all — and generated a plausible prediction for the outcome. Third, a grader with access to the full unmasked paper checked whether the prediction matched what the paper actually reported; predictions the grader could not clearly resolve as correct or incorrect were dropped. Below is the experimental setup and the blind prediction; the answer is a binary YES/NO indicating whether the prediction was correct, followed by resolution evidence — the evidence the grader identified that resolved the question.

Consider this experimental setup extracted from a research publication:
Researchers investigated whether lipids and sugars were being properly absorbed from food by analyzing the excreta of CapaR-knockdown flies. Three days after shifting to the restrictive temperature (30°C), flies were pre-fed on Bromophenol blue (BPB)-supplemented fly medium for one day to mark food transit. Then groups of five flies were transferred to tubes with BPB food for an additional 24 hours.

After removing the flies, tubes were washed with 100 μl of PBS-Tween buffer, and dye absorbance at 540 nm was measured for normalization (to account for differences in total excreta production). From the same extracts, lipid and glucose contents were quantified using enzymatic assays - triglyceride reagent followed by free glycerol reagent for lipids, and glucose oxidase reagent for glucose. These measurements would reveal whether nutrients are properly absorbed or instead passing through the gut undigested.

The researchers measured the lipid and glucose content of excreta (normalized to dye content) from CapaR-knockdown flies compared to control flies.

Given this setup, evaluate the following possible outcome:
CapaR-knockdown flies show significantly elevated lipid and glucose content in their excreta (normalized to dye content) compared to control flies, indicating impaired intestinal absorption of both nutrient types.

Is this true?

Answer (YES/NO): YES